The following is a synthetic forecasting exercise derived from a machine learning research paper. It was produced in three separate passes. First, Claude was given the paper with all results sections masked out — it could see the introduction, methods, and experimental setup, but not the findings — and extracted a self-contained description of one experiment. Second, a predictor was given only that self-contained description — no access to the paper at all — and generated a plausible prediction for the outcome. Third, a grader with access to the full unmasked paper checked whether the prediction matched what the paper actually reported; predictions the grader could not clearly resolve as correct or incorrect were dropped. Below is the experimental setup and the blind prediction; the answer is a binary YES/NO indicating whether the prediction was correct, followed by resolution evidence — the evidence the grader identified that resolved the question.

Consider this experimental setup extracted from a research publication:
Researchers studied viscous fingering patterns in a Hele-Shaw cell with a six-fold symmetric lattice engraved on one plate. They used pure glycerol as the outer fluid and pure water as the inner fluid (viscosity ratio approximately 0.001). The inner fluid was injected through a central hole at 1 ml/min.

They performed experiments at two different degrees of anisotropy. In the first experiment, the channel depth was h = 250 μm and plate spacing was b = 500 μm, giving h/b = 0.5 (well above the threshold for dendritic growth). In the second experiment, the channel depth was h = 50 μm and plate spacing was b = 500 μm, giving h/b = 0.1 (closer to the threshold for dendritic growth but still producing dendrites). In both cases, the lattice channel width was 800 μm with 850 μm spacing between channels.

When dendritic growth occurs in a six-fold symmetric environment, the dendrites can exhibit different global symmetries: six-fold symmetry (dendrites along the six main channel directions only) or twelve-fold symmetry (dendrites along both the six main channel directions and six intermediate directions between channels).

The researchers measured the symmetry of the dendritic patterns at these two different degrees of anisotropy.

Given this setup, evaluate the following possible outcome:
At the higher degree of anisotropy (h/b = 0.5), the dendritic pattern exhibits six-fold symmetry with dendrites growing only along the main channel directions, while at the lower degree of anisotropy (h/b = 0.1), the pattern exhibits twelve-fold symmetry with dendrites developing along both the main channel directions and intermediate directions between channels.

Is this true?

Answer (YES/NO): YES